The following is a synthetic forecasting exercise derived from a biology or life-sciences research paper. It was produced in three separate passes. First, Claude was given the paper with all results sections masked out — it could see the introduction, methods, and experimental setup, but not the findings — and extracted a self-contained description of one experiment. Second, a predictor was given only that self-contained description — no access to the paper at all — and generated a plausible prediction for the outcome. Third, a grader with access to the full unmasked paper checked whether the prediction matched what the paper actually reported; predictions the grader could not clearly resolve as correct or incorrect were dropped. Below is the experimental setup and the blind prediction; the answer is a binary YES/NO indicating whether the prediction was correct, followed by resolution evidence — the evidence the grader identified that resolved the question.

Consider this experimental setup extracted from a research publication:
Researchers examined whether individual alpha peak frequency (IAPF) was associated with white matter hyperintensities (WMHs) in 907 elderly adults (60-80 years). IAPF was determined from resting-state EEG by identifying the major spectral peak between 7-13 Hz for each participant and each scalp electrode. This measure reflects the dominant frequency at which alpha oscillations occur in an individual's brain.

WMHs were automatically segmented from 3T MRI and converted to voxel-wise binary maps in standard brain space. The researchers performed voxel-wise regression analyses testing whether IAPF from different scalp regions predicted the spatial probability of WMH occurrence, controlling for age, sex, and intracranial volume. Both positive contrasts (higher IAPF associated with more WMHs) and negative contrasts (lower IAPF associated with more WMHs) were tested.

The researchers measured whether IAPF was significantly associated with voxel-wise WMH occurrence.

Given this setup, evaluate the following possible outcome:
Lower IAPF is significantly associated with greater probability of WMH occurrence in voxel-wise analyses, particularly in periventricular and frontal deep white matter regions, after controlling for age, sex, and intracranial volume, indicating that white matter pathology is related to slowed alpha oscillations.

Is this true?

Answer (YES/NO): NO